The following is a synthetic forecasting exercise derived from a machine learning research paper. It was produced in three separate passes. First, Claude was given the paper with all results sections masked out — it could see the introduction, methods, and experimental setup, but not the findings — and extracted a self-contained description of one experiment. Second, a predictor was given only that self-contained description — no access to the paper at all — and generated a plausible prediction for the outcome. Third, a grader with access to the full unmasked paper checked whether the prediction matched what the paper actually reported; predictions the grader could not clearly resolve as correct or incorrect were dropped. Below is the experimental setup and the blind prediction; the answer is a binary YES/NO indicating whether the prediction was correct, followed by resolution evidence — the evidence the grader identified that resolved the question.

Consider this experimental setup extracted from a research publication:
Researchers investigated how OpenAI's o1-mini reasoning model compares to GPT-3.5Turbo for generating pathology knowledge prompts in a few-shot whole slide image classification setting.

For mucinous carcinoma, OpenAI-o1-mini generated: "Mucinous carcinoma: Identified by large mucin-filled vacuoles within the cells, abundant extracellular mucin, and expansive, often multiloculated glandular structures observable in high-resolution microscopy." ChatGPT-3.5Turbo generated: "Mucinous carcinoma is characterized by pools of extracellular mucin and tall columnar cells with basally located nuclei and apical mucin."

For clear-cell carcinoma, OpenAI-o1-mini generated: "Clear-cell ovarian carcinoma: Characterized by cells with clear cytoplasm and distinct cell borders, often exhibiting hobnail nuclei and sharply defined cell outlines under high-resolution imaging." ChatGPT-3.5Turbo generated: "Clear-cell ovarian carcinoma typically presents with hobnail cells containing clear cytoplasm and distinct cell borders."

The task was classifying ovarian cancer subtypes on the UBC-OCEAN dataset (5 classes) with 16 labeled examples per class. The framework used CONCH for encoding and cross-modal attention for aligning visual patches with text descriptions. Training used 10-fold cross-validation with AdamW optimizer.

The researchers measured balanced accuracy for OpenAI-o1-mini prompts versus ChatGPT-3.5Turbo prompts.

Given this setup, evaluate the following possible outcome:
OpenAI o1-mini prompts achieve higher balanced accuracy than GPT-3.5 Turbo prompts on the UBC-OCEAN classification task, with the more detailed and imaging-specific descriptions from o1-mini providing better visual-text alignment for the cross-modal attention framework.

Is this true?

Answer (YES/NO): NO